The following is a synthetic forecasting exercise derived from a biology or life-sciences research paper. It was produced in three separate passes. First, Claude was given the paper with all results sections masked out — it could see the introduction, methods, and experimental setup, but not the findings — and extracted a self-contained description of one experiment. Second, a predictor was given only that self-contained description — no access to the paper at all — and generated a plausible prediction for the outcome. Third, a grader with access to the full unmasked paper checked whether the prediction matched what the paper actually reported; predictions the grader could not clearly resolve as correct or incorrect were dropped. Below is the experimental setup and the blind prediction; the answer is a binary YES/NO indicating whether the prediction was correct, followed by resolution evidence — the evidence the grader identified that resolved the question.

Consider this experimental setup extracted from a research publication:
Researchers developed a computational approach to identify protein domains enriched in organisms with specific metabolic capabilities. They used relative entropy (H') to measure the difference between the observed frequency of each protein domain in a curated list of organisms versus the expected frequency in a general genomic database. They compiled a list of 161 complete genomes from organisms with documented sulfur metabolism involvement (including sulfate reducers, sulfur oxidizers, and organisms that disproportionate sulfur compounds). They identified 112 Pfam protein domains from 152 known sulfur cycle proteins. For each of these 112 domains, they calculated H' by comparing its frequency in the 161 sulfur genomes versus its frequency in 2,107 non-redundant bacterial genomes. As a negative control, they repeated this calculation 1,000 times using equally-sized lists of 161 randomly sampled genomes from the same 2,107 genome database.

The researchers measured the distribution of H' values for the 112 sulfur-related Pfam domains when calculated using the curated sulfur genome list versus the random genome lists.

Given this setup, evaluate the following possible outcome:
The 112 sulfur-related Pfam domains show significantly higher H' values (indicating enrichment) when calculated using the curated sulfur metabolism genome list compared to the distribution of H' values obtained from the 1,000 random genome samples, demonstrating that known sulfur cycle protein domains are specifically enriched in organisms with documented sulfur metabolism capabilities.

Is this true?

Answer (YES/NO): NO